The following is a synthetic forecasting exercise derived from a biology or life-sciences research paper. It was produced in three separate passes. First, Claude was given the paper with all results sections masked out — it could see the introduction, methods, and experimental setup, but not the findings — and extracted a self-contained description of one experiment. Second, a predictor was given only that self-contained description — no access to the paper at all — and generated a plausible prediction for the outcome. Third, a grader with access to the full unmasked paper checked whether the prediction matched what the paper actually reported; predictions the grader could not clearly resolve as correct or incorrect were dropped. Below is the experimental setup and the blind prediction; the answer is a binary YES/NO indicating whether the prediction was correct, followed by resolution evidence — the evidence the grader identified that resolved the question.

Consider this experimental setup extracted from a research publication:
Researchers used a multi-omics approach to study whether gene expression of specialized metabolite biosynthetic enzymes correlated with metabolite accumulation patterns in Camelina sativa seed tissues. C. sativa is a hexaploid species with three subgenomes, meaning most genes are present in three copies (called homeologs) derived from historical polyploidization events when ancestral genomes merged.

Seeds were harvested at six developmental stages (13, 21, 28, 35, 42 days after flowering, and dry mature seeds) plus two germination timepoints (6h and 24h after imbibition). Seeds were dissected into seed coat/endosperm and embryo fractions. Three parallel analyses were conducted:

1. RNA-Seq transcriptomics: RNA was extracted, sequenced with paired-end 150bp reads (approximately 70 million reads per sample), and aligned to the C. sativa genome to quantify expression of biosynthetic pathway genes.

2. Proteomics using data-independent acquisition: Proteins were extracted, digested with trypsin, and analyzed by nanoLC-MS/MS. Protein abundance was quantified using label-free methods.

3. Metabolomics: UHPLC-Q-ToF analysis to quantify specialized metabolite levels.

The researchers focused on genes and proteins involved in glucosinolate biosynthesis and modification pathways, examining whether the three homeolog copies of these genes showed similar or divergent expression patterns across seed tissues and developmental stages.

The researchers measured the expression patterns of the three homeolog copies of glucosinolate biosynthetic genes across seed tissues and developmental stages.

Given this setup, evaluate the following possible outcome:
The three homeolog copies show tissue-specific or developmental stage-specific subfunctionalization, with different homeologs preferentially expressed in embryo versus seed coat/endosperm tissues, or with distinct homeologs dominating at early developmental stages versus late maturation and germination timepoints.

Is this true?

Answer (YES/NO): NO